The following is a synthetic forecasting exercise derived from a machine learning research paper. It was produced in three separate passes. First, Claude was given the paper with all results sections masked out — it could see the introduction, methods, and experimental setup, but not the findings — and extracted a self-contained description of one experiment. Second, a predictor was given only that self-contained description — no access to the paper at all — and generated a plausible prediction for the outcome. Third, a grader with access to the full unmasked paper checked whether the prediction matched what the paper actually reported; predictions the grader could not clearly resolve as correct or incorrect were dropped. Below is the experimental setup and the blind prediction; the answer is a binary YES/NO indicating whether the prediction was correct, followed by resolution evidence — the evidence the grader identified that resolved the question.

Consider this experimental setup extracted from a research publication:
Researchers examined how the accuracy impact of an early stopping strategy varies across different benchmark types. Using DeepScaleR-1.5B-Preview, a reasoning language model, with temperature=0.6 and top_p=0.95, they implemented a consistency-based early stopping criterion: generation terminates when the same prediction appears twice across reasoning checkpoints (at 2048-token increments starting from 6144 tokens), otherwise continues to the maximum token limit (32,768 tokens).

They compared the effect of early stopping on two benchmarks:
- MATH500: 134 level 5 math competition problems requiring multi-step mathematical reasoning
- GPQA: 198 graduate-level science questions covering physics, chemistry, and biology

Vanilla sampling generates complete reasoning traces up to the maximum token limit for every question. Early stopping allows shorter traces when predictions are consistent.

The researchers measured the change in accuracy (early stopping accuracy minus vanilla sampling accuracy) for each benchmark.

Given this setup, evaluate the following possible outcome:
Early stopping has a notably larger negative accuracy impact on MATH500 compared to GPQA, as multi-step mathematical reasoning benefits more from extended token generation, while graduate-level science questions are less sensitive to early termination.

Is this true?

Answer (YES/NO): NO